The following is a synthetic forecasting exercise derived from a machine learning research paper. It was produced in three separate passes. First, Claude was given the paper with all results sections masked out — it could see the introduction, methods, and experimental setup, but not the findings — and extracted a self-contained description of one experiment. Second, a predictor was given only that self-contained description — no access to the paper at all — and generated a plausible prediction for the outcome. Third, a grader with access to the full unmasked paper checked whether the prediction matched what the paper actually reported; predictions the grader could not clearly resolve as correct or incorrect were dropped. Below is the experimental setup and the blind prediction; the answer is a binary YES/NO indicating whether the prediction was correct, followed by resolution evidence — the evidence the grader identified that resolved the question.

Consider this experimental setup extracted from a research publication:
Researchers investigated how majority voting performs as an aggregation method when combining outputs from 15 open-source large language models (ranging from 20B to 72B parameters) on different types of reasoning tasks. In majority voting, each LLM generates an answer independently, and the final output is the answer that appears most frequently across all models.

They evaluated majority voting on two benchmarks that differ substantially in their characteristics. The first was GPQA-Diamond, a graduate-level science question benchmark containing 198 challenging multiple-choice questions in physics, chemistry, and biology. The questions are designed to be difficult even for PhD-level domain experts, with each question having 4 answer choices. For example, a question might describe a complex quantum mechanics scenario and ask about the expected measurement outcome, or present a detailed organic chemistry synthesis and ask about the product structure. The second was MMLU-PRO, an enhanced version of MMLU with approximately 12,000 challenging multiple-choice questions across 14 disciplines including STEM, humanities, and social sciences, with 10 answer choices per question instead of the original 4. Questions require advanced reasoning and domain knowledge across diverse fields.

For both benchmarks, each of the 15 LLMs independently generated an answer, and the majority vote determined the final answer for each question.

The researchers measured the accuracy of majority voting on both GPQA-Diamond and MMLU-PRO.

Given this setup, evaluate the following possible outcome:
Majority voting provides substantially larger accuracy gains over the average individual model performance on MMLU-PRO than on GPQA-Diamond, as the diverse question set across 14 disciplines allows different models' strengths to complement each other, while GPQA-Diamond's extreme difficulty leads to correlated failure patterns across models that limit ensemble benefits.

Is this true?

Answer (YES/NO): YES